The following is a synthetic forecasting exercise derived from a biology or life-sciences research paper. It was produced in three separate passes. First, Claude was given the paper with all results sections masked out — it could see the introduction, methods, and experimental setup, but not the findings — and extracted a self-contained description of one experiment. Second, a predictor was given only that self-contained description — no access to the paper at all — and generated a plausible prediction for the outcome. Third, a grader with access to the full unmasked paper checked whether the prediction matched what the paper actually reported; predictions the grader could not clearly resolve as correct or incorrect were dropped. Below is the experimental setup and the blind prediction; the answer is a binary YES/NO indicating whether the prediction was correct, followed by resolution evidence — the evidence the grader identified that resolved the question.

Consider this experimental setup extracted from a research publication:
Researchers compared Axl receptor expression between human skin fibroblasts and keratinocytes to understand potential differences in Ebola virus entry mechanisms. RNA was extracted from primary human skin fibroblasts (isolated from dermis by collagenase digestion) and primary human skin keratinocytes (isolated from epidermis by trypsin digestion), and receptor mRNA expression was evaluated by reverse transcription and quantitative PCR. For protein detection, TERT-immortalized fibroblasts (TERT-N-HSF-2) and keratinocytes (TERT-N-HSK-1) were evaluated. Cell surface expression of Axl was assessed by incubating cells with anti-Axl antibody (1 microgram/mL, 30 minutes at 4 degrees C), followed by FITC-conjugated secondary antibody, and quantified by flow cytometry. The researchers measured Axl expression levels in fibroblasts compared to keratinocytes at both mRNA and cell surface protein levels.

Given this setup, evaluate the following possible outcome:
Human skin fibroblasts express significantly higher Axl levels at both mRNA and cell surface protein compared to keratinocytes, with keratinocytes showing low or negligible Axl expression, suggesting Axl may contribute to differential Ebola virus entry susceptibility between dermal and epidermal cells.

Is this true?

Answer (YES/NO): NO